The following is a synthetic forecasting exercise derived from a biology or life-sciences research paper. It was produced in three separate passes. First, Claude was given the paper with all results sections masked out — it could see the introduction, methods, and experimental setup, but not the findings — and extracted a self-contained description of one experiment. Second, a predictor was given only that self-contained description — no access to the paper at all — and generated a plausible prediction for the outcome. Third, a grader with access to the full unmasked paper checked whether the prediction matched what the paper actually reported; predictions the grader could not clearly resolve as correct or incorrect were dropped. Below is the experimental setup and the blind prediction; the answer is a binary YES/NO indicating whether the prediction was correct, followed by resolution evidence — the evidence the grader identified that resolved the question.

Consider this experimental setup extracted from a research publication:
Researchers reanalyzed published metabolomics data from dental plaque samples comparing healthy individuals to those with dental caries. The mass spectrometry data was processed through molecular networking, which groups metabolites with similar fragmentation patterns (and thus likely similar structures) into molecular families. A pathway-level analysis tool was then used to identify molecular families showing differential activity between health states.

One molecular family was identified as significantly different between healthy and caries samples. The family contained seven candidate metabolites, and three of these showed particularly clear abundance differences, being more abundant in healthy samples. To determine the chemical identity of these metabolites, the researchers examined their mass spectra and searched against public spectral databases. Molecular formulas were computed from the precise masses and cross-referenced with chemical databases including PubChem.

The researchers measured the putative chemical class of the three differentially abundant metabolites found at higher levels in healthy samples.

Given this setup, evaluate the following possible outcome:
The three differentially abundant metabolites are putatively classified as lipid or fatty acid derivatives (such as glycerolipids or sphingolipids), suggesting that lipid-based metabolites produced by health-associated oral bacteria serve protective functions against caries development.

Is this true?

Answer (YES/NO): NO